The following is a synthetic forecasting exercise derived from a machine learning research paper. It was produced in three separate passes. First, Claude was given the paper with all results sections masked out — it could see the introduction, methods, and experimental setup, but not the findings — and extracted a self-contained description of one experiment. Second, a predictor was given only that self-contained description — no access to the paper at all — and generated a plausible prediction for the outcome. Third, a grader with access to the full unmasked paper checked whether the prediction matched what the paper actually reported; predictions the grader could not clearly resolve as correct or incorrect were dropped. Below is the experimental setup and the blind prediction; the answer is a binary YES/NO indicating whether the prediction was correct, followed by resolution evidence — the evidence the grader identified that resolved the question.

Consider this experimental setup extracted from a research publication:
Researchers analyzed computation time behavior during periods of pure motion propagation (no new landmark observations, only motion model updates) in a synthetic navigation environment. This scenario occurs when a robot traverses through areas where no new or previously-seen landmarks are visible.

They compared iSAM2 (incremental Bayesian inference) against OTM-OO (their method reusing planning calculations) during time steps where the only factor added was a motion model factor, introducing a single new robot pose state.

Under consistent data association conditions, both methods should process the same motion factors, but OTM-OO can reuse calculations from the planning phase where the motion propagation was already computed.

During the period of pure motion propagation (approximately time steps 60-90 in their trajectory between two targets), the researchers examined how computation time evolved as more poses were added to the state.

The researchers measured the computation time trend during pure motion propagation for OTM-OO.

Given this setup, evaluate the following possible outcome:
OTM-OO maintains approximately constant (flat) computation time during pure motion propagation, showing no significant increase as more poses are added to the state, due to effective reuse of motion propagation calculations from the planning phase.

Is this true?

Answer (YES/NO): YES